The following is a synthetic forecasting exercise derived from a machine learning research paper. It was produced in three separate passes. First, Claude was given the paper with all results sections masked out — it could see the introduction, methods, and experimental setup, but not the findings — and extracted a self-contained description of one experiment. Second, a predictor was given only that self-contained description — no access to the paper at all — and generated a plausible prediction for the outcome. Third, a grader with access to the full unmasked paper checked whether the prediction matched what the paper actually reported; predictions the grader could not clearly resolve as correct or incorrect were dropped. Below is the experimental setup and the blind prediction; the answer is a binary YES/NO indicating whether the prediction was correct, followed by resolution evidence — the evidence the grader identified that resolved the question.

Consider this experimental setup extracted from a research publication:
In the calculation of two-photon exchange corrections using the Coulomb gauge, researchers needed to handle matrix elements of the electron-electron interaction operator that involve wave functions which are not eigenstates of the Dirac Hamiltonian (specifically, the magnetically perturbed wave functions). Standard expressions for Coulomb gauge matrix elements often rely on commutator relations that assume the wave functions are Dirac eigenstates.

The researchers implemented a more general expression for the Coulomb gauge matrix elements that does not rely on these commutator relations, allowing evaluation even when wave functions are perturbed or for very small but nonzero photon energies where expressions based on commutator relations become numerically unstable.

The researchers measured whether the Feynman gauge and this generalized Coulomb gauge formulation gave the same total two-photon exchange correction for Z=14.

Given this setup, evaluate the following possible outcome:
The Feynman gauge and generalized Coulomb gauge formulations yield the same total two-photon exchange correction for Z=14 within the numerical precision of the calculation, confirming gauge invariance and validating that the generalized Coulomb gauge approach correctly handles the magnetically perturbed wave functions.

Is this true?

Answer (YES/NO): YES